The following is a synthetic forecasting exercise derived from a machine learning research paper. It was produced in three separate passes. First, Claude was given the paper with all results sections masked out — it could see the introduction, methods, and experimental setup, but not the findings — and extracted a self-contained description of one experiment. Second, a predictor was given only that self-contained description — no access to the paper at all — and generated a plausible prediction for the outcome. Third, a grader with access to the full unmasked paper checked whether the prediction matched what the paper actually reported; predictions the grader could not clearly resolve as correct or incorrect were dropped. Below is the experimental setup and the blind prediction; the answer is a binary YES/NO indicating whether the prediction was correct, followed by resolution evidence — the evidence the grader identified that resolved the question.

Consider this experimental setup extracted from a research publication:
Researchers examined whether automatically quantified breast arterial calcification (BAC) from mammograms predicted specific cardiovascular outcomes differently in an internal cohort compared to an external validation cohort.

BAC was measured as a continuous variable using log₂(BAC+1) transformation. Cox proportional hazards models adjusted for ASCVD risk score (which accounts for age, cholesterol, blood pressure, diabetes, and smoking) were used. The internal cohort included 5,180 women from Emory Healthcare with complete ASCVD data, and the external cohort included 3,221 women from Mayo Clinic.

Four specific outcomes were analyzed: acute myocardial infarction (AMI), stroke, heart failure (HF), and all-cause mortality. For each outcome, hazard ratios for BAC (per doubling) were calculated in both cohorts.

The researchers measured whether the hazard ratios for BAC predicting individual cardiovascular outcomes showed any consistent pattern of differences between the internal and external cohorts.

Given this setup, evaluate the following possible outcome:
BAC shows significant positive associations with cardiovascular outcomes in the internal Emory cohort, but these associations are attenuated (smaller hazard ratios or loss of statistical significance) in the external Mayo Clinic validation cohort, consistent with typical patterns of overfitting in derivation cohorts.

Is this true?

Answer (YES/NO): NO